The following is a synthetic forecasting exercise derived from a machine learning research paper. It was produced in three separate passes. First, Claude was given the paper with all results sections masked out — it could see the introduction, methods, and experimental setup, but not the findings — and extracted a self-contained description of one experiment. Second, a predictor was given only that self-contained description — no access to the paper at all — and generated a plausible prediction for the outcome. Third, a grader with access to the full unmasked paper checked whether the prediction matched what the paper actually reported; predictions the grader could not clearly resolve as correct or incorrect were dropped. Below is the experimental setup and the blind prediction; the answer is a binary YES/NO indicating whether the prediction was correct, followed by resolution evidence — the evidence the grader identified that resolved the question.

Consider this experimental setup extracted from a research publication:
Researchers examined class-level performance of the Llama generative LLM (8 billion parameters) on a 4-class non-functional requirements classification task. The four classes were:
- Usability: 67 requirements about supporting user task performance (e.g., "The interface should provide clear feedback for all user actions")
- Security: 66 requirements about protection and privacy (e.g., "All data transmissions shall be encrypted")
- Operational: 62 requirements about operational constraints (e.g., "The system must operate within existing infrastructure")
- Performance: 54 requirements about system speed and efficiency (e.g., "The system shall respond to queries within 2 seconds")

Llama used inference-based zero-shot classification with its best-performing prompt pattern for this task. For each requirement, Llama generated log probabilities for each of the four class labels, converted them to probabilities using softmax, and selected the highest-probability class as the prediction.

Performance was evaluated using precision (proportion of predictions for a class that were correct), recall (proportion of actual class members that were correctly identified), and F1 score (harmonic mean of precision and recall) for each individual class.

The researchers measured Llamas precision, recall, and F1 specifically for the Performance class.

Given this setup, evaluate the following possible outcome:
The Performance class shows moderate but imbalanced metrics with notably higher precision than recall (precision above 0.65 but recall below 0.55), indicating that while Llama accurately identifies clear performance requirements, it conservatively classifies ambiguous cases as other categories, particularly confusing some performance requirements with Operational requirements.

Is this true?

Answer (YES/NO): NO